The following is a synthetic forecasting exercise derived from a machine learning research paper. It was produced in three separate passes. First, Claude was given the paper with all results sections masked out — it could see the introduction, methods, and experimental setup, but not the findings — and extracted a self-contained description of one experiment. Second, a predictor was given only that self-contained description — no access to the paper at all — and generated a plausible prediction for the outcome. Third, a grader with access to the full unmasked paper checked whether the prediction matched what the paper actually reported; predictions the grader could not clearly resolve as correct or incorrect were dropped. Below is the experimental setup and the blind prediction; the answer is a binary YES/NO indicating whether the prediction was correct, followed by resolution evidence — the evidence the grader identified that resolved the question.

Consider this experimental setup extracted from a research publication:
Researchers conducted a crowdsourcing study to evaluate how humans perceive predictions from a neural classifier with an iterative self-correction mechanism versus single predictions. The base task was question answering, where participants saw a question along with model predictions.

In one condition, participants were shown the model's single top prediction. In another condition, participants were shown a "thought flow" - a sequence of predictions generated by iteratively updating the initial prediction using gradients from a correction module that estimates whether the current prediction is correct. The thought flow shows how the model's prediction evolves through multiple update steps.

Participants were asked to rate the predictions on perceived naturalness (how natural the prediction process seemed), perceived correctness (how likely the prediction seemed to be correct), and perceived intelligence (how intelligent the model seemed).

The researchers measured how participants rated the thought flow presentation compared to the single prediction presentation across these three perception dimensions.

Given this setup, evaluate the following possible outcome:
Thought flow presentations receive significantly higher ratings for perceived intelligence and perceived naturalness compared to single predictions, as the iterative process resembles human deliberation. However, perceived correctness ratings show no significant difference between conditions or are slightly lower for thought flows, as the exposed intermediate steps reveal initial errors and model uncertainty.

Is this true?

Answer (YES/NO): NO